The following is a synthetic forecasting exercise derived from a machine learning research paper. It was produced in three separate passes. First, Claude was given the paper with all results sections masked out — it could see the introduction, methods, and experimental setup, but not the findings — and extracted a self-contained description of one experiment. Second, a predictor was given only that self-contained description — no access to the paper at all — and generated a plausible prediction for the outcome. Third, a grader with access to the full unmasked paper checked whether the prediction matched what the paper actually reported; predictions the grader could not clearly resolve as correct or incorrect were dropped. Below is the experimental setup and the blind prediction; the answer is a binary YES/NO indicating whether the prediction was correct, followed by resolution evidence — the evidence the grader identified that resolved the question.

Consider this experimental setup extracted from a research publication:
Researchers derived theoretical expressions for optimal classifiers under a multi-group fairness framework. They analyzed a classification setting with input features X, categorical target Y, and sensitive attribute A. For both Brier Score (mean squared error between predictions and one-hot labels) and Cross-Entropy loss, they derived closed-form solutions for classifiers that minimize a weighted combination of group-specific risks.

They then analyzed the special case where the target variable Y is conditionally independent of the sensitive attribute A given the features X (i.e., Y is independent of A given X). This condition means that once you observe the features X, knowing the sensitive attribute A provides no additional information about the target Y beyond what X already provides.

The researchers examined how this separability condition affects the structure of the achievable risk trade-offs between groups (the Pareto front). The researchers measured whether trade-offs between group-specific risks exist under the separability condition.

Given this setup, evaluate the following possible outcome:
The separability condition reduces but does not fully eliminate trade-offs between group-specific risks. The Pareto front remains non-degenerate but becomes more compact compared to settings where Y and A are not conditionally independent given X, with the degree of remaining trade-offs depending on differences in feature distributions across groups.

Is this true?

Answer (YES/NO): NO